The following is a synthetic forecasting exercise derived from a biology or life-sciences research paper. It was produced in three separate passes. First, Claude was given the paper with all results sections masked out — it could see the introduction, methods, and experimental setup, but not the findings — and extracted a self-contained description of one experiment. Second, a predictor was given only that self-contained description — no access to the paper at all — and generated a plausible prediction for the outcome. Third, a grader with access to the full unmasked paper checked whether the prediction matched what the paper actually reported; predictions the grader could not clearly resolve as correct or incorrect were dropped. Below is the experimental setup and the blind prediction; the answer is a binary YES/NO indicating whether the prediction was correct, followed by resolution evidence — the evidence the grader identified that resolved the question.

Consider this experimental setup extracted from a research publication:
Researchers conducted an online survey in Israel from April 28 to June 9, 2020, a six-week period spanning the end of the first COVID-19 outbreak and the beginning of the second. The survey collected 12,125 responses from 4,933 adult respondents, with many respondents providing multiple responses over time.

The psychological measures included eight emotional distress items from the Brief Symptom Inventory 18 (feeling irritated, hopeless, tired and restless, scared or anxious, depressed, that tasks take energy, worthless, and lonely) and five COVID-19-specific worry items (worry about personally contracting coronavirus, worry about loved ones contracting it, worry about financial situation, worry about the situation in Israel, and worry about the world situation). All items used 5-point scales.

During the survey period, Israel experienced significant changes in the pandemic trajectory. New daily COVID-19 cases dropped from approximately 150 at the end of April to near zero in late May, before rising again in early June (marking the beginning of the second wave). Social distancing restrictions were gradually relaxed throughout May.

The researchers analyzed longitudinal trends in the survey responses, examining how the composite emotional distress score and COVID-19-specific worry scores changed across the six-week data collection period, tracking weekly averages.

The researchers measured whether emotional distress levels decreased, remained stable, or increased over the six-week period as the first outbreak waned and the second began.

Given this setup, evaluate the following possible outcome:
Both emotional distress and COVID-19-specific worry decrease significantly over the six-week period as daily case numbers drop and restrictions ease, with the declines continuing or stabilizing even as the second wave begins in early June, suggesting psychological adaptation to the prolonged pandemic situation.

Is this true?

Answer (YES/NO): NO